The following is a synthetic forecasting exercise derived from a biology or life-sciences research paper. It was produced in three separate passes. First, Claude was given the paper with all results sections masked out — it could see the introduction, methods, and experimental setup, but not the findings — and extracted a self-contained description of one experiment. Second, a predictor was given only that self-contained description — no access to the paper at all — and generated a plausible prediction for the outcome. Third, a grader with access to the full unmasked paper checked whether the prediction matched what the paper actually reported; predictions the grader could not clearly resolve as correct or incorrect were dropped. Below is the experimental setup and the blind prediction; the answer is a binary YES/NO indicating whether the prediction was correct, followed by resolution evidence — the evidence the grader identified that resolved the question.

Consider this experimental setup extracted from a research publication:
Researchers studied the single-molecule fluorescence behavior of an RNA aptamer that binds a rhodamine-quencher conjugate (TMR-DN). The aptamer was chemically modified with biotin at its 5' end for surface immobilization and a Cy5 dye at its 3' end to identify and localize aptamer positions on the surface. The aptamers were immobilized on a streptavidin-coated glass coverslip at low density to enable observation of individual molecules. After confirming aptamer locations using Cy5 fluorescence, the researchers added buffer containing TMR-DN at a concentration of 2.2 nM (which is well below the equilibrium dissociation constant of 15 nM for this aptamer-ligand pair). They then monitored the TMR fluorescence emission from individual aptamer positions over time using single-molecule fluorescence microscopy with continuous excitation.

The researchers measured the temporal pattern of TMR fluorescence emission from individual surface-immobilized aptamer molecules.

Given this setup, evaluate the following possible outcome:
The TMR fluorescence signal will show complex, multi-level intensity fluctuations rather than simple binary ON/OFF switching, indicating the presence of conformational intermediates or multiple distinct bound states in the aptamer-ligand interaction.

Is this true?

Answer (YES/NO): NO